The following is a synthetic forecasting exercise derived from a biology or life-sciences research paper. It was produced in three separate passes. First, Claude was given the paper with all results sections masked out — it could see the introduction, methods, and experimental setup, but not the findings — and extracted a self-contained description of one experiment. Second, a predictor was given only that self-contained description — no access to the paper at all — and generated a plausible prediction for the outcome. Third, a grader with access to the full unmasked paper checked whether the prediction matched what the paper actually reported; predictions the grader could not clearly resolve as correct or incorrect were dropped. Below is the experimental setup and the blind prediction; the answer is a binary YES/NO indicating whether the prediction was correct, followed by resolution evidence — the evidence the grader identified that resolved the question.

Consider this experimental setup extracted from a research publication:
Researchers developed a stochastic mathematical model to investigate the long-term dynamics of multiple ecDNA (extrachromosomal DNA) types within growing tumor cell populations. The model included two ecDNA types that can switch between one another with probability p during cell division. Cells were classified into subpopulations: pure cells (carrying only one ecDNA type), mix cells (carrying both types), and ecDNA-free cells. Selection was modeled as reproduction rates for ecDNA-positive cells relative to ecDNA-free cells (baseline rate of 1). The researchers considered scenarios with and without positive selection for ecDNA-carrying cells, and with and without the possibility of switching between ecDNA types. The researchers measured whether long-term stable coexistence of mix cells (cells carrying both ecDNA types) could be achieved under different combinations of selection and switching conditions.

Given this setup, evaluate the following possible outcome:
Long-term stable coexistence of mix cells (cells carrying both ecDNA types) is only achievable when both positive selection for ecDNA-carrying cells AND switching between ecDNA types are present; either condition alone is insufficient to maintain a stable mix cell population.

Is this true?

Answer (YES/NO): YES